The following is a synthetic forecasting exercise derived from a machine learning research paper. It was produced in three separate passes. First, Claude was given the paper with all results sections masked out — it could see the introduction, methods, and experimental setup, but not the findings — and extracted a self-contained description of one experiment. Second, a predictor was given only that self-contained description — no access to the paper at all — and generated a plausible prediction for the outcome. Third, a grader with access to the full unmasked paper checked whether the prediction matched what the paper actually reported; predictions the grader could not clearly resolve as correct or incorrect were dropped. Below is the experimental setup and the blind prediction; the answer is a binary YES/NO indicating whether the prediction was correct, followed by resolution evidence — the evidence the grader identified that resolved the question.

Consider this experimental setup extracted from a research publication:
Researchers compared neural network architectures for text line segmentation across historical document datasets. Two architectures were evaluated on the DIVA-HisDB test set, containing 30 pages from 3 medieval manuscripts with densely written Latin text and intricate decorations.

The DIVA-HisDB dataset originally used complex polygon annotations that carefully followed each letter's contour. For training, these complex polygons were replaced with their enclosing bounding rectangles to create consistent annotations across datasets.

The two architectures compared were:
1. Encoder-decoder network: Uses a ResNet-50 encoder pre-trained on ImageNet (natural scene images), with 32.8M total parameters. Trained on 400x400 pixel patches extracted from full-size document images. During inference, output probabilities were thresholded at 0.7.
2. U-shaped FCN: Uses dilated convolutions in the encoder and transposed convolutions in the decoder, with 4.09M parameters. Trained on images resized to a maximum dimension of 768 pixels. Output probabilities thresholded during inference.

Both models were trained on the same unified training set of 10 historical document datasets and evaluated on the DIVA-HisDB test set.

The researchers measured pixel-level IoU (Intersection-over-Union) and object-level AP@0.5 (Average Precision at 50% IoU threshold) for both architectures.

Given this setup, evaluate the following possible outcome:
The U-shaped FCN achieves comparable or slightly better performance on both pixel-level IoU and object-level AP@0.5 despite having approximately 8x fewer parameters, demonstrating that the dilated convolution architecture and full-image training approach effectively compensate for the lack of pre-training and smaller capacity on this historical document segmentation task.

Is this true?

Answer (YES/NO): NO